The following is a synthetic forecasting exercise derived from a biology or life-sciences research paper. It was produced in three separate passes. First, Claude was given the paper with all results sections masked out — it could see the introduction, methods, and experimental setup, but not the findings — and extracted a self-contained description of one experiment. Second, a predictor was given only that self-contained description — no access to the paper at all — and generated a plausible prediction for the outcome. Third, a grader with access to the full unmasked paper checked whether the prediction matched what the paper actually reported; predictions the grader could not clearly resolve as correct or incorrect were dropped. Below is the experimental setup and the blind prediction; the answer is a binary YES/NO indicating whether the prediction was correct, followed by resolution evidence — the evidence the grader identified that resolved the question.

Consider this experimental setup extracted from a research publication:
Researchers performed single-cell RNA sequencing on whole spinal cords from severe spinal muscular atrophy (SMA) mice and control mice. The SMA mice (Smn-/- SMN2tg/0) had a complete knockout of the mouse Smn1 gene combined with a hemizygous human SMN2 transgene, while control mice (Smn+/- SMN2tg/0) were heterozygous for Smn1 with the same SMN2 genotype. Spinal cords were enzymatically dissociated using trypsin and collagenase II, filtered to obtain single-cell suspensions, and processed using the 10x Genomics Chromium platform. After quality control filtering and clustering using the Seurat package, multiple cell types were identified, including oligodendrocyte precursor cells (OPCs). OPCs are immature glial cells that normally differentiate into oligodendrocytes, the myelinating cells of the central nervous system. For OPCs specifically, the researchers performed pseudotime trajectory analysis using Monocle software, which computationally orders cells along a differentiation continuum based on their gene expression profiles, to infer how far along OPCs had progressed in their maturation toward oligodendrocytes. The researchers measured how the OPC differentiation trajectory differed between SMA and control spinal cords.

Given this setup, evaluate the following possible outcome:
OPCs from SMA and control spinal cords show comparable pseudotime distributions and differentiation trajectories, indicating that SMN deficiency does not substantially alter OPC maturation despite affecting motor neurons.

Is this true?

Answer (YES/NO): YES